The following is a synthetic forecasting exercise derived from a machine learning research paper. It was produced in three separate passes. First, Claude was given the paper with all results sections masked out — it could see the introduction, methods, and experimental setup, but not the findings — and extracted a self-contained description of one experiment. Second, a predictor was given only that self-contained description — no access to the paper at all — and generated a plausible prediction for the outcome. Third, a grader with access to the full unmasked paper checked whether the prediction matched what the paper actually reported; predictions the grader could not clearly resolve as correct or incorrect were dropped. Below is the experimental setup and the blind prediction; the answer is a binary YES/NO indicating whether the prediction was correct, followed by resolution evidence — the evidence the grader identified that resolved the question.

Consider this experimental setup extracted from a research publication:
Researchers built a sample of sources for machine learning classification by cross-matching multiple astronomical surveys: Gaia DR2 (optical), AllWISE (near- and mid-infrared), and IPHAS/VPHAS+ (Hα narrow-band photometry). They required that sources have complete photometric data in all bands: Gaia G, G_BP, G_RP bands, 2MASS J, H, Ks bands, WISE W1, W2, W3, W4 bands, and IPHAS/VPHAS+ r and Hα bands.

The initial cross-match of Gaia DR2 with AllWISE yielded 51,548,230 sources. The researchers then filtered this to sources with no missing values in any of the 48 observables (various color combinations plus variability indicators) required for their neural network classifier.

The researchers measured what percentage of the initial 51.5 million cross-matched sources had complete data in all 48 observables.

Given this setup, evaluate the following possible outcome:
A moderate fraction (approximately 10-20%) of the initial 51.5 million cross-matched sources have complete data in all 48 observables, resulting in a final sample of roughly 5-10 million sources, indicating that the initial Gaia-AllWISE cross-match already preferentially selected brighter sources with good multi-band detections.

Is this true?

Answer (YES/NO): NO